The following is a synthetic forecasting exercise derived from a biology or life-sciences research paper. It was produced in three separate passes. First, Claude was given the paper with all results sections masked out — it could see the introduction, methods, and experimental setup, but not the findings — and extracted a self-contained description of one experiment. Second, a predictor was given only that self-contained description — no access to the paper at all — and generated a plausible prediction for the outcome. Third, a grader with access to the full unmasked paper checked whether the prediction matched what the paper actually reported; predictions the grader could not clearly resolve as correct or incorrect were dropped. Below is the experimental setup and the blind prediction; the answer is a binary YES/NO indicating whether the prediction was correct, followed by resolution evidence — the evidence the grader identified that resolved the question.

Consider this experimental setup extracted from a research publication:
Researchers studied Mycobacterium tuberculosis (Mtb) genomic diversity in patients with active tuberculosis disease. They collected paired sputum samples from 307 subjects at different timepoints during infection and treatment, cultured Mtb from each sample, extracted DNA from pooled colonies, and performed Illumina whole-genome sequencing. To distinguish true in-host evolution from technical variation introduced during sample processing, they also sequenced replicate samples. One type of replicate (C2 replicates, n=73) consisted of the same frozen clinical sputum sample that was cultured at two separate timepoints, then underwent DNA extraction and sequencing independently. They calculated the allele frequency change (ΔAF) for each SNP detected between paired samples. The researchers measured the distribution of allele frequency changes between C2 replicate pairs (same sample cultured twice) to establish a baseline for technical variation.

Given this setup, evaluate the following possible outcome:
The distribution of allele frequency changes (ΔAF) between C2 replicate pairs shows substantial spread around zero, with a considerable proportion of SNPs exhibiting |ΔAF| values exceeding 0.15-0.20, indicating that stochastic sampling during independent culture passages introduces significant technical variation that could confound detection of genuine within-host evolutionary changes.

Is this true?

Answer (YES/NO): NO